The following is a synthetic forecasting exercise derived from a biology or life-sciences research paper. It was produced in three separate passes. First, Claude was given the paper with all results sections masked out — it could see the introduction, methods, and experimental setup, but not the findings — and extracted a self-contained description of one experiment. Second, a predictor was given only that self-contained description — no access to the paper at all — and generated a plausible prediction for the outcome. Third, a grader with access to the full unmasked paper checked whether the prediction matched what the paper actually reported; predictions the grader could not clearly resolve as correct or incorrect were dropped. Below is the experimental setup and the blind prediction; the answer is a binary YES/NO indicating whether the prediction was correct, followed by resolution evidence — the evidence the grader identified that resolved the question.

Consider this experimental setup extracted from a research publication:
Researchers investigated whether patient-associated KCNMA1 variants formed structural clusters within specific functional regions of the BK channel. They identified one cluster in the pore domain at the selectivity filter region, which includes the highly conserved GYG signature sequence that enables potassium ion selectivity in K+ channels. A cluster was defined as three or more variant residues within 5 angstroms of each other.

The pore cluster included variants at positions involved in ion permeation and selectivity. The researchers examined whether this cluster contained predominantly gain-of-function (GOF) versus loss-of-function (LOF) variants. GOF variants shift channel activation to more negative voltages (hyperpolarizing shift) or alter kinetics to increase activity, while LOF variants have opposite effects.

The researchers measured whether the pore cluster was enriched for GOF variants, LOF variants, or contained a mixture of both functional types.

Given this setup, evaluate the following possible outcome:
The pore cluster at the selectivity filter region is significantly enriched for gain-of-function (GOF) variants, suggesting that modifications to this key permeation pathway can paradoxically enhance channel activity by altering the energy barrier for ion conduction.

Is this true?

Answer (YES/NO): NO